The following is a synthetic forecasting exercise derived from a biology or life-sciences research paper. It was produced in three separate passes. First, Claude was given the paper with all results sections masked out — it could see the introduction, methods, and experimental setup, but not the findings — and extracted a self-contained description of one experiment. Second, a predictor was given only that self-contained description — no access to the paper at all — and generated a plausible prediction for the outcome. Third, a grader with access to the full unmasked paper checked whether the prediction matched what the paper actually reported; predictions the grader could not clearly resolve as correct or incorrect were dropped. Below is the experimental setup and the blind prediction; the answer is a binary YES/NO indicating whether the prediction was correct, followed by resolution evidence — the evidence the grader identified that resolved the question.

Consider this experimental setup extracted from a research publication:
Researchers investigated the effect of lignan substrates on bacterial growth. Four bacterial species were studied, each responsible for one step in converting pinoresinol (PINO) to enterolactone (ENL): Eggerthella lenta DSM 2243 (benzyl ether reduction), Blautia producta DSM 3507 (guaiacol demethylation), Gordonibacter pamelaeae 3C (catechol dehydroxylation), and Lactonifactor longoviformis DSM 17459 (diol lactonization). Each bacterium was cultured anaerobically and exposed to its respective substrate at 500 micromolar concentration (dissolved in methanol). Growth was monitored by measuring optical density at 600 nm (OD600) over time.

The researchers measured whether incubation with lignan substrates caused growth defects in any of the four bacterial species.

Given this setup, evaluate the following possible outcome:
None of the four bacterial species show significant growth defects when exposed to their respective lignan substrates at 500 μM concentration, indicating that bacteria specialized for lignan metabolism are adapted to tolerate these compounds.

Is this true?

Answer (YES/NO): YES